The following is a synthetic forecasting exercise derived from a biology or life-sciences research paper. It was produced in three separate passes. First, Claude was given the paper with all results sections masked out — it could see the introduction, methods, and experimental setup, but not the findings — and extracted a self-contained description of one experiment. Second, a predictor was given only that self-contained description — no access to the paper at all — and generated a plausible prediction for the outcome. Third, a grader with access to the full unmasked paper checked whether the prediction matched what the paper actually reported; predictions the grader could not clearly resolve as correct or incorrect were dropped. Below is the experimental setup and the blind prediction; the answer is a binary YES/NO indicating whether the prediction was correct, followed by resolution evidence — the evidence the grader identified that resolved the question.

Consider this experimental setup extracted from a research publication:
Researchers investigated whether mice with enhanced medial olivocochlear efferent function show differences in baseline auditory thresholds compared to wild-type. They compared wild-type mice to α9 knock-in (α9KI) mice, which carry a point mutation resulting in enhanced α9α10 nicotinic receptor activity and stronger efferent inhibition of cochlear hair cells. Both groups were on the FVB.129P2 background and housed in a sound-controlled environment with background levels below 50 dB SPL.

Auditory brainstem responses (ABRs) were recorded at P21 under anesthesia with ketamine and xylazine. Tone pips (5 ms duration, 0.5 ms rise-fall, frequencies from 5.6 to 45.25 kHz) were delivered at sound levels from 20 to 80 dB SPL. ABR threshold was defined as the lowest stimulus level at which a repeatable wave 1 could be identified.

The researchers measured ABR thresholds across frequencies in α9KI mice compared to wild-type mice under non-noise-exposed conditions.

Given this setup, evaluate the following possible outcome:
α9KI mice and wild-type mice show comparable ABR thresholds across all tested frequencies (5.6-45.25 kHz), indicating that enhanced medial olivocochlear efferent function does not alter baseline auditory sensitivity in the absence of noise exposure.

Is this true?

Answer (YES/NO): NO